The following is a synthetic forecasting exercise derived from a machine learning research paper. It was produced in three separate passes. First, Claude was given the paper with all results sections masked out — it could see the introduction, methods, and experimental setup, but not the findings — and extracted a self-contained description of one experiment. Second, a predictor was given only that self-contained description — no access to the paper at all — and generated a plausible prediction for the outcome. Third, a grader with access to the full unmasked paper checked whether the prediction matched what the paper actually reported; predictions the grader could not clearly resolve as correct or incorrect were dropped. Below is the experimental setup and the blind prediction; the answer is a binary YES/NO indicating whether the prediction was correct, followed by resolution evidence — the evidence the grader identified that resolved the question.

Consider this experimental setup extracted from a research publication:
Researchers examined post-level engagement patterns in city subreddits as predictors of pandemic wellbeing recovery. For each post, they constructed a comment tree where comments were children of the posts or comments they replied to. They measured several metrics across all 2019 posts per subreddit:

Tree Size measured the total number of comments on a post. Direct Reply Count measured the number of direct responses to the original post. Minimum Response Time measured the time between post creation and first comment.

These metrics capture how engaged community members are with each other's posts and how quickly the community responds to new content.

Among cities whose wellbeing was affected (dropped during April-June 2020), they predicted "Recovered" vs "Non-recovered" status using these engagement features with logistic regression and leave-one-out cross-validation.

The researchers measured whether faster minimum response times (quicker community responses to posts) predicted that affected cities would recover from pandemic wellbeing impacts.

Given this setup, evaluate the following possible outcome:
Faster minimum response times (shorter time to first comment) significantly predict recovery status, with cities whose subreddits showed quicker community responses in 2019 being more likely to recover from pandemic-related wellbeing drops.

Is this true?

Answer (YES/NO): NO